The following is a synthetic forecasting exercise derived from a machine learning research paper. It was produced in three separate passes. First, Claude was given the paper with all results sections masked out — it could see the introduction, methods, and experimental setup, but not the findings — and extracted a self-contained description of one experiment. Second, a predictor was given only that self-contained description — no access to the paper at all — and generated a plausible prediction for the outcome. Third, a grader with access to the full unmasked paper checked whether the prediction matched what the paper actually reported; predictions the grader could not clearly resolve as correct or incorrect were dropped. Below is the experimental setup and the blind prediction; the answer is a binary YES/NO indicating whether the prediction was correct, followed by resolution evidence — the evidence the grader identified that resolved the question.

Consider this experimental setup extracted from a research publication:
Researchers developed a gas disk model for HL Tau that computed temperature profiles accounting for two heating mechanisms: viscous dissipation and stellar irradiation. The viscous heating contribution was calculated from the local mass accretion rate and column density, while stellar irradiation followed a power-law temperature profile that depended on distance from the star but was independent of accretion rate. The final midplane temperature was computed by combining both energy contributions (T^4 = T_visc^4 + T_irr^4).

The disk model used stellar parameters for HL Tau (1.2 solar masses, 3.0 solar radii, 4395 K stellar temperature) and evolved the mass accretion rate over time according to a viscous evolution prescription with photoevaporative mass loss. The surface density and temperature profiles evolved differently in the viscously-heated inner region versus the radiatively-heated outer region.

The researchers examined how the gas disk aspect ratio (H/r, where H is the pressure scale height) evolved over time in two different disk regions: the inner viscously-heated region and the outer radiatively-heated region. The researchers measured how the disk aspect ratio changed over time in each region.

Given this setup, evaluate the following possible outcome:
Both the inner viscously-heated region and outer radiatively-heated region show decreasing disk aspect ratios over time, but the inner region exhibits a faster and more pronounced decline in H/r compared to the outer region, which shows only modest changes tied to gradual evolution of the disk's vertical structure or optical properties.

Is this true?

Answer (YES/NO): NO